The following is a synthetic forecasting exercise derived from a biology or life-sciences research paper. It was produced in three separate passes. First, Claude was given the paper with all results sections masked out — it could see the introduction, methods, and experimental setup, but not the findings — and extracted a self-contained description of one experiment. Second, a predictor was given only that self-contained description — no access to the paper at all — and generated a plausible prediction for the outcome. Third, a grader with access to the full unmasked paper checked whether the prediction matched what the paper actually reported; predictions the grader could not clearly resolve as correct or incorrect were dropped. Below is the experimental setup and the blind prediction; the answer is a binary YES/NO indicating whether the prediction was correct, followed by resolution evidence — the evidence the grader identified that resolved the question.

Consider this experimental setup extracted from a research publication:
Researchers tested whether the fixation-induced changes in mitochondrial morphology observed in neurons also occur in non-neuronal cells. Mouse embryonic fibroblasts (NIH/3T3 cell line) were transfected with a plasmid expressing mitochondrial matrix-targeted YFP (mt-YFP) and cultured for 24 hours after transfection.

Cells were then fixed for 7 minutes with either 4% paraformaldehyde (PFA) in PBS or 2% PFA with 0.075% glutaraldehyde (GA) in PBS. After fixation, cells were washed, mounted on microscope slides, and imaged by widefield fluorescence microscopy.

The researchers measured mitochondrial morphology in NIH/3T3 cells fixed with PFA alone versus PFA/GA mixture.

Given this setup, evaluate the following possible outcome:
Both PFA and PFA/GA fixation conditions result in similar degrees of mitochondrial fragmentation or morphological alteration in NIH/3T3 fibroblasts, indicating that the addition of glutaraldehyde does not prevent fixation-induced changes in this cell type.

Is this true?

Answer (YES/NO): NO